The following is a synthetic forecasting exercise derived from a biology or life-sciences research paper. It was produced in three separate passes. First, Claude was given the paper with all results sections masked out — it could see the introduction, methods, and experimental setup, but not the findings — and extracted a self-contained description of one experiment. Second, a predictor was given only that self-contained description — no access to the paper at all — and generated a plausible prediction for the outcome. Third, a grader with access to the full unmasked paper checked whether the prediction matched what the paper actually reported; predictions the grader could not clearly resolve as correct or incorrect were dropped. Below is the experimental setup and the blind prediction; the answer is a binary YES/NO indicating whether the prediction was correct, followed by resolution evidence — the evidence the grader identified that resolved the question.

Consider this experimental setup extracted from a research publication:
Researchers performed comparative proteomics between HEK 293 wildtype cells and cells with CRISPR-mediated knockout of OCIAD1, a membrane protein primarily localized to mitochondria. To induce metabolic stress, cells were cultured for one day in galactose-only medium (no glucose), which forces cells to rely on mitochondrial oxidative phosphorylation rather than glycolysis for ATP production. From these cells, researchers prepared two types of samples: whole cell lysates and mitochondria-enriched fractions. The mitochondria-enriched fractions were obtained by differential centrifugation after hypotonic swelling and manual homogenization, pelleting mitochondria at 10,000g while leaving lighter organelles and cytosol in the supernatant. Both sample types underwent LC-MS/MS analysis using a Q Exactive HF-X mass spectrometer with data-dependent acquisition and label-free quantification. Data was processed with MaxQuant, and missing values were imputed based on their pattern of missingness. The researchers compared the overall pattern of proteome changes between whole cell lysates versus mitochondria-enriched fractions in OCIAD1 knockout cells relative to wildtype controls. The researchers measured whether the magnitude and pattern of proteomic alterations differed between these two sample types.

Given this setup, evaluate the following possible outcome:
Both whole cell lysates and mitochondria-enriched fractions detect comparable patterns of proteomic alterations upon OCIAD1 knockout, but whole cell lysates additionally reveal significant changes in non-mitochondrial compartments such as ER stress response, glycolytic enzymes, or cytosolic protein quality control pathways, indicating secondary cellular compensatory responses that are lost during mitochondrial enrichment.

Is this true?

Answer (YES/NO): NO